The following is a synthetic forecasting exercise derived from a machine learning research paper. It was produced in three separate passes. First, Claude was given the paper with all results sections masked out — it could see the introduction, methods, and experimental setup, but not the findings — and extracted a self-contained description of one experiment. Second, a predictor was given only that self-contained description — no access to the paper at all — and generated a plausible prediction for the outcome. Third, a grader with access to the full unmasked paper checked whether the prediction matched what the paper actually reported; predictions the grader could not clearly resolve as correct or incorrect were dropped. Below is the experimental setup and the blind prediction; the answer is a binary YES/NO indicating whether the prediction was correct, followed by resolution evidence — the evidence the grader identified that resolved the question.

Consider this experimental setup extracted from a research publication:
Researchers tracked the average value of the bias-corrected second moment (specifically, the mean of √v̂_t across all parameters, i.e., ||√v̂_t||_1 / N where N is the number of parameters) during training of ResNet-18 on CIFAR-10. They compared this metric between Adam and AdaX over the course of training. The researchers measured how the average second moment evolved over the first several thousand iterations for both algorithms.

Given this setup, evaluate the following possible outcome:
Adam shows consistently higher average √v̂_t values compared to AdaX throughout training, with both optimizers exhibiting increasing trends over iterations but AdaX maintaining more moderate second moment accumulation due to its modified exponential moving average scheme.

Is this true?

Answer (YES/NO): NO